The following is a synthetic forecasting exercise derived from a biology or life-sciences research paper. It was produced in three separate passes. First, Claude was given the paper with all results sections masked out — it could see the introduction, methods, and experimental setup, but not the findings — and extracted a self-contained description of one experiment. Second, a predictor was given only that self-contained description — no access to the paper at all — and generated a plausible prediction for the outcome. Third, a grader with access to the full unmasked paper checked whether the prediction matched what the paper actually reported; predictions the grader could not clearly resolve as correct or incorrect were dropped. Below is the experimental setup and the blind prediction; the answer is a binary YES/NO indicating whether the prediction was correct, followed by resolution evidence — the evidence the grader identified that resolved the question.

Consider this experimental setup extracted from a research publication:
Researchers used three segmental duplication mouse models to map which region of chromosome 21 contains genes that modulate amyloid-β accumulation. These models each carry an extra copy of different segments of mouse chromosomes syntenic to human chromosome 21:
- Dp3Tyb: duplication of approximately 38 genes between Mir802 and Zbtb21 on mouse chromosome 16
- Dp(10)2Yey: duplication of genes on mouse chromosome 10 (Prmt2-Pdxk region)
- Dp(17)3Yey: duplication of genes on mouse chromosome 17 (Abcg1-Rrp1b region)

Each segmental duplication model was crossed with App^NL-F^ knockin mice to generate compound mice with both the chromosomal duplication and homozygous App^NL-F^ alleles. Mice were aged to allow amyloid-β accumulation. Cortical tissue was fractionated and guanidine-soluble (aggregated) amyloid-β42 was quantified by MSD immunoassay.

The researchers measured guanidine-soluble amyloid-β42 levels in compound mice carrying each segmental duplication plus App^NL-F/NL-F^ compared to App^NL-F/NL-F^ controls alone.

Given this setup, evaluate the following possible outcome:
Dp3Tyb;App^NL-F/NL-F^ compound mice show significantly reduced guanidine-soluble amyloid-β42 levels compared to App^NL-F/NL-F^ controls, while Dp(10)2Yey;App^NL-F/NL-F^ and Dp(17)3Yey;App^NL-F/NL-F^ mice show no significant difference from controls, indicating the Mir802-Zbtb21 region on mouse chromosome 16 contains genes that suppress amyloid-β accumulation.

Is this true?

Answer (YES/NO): NO